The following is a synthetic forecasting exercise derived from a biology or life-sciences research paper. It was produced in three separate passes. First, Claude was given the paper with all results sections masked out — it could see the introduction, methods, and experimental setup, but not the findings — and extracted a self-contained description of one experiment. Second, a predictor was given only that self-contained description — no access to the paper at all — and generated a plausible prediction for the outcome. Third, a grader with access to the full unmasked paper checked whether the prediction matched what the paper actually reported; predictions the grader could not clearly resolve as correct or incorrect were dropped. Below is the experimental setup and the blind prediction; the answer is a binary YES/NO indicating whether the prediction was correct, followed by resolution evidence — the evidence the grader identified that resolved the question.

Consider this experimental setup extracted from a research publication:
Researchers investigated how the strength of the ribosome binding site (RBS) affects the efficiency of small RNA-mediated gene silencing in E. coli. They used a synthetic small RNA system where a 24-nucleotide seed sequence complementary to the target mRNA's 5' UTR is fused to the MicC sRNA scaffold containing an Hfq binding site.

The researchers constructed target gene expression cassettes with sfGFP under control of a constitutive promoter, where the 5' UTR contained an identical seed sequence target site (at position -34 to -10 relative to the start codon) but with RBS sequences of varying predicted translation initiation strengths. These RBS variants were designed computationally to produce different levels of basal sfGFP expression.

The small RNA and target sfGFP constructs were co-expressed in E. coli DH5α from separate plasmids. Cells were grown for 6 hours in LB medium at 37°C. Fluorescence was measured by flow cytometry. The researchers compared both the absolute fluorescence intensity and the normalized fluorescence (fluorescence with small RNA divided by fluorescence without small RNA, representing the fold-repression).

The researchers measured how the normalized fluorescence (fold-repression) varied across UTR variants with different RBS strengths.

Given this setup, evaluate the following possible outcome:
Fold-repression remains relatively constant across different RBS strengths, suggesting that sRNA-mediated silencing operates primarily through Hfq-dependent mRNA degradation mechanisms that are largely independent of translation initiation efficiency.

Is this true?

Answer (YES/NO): NO